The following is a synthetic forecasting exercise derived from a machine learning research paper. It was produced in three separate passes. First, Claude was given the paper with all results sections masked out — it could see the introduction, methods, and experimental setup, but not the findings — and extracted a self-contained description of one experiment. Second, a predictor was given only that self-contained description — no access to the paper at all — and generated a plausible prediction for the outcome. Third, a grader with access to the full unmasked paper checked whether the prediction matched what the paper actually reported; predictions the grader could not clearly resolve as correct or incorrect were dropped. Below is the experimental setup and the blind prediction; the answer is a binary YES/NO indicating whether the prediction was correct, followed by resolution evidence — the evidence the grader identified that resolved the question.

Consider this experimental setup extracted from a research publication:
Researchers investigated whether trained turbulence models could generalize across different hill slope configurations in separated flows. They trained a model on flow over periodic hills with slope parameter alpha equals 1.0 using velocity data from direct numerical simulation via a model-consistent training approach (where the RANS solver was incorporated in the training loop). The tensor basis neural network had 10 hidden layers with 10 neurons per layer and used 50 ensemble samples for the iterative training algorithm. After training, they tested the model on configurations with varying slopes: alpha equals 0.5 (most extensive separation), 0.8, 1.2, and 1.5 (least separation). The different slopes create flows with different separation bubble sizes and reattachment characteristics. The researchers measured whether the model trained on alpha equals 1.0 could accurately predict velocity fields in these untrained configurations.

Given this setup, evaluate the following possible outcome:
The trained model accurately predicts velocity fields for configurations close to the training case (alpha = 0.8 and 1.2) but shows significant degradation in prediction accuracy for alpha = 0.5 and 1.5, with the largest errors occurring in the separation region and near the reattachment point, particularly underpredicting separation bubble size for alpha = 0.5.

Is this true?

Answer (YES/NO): NO